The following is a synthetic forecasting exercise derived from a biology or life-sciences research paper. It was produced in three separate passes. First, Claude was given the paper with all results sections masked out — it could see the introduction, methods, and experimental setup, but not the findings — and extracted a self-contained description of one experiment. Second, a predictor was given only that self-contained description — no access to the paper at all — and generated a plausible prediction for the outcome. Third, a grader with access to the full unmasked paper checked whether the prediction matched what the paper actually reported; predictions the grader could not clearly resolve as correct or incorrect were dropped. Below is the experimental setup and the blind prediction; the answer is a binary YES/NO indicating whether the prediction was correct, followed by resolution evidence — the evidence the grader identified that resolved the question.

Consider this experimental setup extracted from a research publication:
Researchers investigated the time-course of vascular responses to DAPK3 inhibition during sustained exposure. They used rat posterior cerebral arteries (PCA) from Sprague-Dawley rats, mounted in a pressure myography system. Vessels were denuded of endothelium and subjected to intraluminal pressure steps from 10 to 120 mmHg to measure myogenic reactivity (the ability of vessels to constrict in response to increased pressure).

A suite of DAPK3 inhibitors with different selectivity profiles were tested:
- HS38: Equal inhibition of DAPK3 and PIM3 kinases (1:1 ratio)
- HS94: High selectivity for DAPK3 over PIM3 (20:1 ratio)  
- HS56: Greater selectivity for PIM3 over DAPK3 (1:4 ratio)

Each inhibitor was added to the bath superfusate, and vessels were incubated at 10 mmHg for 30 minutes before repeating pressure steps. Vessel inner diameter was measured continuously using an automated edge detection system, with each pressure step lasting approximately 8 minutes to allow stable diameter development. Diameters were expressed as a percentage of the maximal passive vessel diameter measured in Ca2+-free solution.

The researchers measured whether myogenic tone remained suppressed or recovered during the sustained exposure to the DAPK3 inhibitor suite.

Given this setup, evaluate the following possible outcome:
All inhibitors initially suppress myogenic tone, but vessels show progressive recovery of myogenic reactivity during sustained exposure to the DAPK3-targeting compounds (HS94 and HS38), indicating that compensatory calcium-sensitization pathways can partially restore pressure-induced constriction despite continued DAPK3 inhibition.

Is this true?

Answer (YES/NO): YES